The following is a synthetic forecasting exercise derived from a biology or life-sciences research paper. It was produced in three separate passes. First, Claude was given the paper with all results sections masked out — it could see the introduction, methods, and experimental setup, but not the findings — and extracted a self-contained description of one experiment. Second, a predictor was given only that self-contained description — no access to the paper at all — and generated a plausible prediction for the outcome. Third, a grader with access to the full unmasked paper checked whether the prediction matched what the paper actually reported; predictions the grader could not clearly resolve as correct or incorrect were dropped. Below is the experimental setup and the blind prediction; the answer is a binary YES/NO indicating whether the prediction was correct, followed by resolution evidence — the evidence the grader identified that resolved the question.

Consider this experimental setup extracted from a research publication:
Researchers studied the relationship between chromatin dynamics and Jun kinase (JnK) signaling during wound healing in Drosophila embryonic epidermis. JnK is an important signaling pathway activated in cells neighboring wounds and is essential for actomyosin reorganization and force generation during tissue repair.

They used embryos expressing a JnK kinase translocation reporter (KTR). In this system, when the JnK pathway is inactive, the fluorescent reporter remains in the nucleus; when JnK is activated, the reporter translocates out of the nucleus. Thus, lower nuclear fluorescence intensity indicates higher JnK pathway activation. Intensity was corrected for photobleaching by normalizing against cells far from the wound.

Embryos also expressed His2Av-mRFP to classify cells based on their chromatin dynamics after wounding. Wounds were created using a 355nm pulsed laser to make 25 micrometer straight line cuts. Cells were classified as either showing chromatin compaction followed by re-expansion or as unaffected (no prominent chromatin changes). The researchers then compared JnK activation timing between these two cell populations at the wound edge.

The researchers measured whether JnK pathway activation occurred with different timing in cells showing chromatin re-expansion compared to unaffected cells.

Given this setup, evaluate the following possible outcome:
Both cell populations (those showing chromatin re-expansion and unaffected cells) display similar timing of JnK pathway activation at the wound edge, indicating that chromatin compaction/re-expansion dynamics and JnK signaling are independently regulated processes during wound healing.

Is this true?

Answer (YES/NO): NO